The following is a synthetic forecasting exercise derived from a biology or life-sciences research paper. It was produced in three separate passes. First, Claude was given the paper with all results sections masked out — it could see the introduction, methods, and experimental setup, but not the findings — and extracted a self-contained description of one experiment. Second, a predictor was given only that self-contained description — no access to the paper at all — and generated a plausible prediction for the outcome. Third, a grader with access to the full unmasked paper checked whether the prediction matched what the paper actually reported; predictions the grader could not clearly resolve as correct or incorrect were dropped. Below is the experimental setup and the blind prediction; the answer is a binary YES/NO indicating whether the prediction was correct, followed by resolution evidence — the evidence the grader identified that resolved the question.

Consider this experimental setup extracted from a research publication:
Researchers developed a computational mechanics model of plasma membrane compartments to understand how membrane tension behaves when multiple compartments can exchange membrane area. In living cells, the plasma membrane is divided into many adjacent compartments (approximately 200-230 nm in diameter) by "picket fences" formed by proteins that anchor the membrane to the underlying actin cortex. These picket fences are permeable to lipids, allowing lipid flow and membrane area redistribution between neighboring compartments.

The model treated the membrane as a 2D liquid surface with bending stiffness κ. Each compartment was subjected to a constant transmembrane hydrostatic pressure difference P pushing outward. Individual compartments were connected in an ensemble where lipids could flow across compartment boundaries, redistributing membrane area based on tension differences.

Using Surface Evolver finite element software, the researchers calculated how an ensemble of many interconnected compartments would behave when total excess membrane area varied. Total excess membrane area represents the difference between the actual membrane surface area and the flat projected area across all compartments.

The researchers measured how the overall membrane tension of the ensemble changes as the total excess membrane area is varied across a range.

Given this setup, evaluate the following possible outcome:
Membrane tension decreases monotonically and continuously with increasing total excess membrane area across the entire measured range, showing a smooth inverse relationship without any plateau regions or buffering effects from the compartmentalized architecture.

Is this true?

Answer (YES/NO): NO